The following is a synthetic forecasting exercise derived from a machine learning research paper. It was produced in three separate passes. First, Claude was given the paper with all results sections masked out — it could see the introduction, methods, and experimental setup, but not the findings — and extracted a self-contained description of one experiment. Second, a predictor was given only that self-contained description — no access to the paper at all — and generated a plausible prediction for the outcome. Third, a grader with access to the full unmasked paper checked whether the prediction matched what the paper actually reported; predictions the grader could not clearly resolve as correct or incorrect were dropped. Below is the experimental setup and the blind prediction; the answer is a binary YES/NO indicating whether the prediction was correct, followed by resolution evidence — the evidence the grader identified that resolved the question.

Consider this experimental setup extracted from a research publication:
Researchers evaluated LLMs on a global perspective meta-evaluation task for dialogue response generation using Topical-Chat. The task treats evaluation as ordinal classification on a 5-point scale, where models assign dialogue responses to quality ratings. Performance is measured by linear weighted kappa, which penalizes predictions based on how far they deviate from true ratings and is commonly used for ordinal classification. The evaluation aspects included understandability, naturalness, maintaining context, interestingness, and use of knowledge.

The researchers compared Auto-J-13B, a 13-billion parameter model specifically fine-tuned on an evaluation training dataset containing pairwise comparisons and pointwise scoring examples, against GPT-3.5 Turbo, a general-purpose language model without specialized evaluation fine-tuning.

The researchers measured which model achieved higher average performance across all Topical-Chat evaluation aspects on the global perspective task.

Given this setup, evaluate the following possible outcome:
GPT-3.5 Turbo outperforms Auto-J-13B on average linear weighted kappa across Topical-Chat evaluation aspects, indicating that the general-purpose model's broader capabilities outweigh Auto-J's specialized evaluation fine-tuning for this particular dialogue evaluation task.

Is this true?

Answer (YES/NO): YES